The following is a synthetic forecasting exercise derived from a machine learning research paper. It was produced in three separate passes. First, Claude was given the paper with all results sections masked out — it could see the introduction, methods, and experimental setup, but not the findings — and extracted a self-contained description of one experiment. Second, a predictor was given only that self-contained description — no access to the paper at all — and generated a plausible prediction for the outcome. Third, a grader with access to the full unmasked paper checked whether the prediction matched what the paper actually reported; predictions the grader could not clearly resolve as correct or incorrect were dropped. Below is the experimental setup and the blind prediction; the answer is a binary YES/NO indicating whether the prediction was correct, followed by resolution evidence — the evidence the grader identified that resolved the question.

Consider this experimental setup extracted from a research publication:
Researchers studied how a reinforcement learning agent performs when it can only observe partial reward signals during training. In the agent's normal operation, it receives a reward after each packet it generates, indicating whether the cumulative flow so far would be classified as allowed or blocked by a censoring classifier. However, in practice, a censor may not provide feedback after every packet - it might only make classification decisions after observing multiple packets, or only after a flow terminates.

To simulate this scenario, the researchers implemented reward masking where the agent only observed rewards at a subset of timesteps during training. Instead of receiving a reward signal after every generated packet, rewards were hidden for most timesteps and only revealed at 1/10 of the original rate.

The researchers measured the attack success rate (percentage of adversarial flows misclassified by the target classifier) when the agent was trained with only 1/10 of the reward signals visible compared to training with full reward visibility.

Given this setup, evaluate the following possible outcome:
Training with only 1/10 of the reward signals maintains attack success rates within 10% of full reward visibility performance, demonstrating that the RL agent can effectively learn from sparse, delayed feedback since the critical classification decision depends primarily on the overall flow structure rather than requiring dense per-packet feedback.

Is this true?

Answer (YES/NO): NO